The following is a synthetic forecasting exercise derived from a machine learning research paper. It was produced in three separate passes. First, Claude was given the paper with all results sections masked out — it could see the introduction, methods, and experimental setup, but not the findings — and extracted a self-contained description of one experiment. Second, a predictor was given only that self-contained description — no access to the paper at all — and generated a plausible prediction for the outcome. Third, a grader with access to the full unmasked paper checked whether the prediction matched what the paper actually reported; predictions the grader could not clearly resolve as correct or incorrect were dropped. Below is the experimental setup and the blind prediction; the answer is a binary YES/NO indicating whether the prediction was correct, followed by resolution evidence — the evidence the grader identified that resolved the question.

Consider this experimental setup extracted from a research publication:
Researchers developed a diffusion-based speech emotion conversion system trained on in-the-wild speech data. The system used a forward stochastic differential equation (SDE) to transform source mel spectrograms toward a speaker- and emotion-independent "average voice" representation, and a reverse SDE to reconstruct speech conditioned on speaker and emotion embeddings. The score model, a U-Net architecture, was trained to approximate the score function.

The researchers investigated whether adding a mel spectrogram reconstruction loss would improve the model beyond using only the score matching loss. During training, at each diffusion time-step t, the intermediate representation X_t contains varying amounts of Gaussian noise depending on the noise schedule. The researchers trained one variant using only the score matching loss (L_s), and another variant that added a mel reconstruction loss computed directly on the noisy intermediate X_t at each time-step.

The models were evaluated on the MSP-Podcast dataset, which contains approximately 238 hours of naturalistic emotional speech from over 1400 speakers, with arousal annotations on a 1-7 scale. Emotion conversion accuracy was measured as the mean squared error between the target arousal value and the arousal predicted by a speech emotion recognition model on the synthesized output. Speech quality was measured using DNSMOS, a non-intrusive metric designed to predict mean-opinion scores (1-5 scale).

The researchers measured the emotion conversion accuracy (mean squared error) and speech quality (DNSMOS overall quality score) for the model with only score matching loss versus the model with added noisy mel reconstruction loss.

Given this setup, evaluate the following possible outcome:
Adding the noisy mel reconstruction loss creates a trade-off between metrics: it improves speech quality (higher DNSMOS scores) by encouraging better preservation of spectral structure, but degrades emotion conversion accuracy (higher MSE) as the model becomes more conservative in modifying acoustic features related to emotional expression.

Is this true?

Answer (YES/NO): NO